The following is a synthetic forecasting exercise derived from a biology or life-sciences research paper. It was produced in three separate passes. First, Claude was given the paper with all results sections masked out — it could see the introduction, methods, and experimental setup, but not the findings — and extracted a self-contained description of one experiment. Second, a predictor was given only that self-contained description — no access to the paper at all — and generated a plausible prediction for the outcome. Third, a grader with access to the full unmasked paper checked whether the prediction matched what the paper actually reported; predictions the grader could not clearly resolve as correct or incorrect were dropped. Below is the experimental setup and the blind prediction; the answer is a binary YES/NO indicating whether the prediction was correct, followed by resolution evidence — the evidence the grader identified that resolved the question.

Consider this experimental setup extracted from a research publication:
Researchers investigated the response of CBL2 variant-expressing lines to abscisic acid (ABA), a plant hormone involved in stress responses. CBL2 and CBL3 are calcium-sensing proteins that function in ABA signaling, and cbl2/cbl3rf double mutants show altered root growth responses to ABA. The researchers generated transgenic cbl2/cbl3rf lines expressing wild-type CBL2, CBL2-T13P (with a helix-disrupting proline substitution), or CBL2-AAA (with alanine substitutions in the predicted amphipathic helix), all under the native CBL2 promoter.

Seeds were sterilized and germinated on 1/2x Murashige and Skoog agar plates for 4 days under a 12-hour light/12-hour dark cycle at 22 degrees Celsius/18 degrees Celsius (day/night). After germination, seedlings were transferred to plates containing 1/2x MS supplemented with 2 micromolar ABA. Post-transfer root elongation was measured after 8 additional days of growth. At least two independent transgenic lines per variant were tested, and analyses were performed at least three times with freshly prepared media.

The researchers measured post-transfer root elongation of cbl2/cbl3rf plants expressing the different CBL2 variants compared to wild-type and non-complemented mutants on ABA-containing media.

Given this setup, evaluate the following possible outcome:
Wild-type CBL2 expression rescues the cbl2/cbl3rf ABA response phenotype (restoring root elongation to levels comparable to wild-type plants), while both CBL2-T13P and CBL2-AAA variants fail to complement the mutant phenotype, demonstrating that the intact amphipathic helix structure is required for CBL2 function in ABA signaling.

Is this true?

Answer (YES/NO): NO